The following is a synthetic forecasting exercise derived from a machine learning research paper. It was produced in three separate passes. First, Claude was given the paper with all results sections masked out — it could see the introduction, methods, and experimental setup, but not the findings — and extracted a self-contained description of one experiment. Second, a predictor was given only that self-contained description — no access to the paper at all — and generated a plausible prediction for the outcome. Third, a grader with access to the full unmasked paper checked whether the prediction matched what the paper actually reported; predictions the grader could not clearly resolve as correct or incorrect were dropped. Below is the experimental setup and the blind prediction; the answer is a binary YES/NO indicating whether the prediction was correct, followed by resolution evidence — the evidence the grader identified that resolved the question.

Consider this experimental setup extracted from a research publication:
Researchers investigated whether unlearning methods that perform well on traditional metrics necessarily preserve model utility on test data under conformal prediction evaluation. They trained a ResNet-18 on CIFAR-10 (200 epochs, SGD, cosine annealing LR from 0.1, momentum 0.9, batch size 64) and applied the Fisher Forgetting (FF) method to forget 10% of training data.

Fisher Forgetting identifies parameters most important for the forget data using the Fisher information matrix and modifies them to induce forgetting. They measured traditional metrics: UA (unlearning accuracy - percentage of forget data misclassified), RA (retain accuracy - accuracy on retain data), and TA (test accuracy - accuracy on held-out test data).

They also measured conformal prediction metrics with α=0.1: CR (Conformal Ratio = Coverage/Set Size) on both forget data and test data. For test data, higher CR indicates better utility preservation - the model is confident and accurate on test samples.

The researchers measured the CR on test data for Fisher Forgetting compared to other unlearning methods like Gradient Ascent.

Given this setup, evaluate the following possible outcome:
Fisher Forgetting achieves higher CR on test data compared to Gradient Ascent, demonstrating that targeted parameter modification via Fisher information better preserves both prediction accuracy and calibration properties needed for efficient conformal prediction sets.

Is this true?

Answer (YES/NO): NO